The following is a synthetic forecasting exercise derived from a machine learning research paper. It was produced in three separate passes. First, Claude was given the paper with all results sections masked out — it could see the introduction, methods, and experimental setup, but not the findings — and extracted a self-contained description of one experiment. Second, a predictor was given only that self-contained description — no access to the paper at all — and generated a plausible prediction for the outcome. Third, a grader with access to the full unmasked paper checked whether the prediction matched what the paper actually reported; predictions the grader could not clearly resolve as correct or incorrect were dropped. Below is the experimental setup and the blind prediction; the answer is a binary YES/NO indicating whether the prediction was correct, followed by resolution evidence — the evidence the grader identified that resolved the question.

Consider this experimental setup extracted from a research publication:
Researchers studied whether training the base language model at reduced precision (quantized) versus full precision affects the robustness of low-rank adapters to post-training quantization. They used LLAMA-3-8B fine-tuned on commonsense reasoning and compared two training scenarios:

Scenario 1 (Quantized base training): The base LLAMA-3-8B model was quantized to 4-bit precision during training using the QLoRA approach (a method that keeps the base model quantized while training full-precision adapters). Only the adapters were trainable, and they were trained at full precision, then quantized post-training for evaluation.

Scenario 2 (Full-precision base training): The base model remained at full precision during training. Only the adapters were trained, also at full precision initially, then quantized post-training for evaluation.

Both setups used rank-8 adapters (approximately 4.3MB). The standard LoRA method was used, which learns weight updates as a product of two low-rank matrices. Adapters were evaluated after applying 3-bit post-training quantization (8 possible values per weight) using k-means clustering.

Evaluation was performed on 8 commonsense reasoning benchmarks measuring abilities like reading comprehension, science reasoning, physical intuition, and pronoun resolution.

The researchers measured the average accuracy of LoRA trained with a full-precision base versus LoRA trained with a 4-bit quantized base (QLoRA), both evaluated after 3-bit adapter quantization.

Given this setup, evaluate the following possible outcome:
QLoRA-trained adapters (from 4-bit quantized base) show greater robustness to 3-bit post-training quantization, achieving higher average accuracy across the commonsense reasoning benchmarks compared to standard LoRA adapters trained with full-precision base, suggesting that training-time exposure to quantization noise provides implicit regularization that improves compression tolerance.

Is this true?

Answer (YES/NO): NO